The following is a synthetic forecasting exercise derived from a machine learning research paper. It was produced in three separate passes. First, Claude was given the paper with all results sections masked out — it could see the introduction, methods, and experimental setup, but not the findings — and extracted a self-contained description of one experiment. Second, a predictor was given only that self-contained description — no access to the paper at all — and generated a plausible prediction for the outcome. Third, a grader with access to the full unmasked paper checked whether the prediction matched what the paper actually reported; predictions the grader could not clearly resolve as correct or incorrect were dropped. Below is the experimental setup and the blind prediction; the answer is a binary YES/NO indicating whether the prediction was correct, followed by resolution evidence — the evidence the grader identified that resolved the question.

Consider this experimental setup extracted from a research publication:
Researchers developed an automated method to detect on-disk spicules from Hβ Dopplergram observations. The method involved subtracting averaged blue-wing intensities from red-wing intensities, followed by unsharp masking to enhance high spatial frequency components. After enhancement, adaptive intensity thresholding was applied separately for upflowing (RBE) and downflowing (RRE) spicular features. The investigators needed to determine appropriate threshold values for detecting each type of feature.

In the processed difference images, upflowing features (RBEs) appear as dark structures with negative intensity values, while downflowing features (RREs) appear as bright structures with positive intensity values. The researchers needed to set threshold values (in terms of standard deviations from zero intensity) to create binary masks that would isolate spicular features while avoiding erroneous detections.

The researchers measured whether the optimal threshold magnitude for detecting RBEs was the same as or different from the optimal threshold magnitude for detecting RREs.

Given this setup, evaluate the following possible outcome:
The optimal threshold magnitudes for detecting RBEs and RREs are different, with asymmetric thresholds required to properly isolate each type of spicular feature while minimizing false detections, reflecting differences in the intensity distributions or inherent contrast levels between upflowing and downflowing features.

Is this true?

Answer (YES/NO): YES